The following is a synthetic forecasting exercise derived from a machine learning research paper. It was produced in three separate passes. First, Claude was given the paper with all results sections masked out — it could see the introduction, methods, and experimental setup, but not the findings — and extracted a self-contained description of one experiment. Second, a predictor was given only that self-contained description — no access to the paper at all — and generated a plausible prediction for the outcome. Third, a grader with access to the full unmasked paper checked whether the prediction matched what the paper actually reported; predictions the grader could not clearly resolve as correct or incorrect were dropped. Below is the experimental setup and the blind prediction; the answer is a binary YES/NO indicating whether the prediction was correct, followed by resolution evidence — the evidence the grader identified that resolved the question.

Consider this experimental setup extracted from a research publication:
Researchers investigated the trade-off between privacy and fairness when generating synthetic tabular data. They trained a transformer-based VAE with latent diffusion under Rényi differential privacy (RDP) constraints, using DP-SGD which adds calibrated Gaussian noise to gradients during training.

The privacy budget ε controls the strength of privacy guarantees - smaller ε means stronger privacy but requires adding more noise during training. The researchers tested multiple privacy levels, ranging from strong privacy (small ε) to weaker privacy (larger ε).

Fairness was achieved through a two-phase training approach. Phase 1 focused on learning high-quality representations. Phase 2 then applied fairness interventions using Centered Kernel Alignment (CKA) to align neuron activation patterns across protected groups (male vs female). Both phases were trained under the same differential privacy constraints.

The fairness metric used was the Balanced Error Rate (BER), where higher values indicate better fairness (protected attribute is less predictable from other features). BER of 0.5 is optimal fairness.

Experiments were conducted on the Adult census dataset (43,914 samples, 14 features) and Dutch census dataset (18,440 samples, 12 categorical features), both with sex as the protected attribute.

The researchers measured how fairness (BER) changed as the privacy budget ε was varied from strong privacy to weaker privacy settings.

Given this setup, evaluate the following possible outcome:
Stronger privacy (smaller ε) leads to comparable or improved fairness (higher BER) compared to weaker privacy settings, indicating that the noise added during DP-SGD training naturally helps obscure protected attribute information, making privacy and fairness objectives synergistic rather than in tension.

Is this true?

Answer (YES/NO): NO